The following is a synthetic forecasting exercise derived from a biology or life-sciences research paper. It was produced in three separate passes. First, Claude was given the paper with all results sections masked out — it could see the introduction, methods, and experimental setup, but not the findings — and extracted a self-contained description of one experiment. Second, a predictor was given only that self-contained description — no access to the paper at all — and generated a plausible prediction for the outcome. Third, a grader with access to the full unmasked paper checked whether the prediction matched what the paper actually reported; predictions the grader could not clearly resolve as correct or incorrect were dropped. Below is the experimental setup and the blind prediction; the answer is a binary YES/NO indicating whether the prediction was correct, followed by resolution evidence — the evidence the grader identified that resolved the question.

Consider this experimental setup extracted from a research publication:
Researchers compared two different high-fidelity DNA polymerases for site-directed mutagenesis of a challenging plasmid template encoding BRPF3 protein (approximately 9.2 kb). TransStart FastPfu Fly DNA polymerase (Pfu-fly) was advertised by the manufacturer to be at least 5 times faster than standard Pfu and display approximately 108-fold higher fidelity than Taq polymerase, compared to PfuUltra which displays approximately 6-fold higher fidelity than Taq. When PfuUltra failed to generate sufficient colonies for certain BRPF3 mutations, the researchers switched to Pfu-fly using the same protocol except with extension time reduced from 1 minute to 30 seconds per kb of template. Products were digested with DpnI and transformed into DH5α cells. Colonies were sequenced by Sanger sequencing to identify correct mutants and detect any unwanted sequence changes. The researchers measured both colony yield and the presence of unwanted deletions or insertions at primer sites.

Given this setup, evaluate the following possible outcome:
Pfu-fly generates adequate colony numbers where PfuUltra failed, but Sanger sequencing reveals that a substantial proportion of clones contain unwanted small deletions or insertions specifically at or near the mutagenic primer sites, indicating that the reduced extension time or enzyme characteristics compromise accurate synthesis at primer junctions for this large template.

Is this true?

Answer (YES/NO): YES